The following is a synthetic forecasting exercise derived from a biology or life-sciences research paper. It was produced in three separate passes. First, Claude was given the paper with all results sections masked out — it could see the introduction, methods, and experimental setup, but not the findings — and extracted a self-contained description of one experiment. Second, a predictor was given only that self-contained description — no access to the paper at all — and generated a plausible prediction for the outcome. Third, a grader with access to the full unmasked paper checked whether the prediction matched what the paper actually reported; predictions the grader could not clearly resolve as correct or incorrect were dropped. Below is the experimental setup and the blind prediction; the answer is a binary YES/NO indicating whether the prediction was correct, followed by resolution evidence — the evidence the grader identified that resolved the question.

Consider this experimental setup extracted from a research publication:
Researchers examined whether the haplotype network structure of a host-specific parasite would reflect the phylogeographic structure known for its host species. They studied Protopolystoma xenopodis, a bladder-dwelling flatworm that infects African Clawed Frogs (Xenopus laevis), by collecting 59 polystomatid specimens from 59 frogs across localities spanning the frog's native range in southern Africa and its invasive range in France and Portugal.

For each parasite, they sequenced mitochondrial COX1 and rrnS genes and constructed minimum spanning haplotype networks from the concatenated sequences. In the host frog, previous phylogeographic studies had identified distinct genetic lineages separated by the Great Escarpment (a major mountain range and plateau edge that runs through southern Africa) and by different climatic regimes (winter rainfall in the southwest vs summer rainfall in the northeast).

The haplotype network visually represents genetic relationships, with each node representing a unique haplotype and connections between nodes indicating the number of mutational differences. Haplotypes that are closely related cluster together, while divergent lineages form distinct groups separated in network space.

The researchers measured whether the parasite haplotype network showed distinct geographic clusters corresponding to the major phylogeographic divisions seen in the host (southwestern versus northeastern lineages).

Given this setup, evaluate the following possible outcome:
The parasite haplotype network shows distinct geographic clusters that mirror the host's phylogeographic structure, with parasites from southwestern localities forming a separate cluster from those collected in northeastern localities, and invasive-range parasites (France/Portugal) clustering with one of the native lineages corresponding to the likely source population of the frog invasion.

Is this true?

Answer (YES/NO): YES